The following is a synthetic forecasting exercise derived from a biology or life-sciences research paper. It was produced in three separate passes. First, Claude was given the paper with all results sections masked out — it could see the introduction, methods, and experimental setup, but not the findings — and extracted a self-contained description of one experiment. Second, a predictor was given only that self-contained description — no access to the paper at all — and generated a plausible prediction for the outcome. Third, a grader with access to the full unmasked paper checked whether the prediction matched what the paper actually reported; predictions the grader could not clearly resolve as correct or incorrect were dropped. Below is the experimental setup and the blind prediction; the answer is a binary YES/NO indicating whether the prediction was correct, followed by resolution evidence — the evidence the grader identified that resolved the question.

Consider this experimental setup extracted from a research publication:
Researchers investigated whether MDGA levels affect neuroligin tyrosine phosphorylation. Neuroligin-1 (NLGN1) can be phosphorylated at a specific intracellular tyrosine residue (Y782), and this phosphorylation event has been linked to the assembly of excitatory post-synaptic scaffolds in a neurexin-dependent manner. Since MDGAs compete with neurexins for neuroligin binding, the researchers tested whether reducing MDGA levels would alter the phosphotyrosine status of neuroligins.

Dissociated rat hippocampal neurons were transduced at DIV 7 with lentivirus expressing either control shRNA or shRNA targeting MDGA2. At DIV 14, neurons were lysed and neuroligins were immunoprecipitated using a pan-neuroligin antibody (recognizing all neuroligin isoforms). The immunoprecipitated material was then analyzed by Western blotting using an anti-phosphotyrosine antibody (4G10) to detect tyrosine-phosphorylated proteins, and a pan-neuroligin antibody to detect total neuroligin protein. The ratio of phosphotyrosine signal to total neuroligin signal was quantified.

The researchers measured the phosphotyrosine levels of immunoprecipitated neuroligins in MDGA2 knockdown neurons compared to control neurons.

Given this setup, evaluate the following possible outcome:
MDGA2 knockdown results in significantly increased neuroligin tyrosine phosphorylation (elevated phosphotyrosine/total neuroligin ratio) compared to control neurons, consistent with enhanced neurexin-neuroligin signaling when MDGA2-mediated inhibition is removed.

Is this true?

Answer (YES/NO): YES